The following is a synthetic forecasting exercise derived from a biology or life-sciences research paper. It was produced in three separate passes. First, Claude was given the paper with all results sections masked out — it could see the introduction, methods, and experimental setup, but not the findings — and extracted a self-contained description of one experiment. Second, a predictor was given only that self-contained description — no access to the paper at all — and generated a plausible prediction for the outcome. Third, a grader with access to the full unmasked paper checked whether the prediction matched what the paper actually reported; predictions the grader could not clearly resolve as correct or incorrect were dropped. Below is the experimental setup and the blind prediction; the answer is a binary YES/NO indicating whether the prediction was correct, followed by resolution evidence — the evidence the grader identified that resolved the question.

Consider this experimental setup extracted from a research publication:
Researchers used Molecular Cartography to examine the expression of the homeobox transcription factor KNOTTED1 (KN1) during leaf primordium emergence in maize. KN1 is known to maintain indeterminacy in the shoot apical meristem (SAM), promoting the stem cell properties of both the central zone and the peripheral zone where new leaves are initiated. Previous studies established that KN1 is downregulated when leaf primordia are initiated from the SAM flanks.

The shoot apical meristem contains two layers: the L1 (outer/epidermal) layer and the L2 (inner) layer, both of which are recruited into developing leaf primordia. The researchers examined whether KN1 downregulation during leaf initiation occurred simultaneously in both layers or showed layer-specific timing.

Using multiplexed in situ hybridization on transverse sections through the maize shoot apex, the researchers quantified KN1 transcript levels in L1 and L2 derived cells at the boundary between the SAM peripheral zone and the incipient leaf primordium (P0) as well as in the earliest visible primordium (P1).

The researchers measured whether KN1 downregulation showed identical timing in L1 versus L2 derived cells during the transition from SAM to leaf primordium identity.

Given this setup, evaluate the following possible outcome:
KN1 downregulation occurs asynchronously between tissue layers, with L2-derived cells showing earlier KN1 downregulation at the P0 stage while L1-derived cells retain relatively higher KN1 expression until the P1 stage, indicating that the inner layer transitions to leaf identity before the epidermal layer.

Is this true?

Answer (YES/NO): NO